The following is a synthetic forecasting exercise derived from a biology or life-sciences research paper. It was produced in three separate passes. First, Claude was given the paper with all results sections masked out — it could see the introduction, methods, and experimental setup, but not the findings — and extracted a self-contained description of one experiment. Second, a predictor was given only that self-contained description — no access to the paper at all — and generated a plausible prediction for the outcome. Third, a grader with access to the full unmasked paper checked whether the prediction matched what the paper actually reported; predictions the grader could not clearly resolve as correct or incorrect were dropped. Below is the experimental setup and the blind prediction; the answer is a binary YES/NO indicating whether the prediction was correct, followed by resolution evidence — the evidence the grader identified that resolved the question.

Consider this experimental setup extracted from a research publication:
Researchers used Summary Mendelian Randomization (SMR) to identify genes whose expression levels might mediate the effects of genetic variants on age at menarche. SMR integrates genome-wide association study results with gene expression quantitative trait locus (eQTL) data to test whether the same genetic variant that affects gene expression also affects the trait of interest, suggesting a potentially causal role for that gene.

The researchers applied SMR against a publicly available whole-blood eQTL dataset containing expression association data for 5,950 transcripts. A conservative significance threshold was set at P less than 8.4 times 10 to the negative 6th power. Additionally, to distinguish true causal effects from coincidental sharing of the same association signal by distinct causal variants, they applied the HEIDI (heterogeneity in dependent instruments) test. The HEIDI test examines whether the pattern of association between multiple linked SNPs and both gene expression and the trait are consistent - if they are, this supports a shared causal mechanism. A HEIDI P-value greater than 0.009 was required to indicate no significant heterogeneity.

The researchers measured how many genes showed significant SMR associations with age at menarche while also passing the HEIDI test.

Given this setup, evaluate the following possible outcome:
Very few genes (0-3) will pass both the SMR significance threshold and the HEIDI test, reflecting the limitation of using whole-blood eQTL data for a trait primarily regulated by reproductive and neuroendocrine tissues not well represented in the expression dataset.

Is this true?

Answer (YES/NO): NO